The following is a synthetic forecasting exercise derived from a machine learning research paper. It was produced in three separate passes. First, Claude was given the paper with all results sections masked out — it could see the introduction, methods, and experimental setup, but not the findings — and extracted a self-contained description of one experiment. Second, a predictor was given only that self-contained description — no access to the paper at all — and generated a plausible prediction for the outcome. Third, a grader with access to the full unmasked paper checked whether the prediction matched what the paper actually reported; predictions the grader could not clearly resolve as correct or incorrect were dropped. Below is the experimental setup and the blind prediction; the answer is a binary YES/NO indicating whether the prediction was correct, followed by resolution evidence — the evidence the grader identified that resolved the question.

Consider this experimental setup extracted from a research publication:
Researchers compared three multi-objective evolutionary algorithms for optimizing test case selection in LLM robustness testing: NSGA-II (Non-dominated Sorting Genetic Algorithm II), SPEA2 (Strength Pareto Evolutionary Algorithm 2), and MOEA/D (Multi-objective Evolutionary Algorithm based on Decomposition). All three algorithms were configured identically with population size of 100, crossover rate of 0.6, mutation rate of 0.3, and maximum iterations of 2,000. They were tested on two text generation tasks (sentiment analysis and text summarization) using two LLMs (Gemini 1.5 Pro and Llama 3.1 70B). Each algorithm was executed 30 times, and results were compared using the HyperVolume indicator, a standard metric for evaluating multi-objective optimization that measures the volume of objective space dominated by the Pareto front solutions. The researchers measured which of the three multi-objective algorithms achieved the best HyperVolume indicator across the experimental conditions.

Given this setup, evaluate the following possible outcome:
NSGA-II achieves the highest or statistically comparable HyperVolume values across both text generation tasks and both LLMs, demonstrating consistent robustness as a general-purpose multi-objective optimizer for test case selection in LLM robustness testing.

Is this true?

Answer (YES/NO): NO